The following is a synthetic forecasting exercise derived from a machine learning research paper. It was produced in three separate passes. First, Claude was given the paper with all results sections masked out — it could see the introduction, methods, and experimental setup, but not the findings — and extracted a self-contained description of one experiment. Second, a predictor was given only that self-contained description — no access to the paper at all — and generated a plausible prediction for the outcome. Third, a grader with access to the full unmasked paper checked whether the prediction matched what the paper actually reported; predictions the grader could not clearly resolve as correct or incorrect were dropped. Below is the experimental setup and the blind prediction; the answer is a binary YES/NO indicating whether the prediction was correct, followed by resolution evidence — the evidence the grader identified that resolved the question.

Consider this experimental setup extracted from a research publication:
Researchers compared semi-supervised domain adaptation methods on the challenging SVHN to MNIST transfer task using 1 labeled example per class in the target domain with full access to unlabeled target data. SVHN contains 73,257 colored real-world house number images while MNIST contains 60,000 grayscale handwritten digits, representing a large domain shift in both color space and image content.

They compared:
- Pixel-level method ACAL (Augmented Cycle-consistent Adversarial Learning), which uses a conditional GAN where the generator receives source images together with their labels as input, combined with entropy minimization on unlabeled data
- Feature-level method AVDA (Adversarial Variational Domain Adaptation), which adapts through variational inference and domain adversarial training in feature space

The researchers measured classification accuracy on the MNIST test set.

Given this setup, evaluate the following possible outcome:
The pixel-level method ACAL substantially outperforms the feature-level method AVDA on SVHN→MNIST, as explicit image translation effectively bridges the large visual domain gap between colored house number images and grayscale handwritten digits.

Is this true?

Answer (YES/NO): NO